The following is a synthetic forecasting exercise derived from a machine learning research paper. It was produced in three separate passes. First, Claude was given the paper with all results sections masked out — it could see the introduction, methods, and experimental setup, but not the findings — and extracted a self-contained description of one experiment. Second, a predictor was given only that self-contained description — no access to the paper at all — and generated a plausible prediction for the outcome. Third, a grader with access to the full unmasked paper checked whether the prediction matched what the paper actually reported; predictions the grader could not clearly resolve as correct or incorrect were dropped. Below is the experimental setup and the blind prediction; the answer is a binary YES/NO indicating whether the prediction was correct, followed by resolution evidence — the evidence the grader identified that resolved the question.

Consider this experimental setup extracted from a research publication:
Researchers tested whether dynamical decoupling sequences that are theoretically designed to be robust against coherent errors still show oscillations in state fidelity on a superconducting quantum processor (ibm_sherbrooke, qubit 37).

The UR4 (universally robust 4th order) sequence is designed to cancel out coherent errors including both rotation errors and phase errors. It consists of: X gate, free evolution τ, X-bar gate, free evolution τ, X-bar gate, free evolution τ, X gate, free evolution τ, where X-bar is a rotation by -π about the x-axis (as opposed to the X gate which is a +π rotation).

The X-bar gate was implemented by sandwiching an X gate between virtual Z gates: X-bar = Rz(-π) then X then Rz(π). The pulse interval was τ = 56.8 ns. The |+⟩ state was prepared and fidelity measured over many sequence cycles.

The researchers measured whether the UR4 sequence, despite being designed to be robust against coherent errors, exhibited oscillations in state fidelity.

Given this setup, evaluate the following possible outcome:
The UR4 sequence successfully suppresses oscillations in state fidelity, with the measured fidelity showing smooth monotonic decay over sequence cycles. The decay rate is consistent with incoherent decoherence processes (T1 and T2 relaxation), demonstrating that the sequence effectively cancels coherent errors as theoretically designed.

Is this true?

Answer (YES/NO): NO